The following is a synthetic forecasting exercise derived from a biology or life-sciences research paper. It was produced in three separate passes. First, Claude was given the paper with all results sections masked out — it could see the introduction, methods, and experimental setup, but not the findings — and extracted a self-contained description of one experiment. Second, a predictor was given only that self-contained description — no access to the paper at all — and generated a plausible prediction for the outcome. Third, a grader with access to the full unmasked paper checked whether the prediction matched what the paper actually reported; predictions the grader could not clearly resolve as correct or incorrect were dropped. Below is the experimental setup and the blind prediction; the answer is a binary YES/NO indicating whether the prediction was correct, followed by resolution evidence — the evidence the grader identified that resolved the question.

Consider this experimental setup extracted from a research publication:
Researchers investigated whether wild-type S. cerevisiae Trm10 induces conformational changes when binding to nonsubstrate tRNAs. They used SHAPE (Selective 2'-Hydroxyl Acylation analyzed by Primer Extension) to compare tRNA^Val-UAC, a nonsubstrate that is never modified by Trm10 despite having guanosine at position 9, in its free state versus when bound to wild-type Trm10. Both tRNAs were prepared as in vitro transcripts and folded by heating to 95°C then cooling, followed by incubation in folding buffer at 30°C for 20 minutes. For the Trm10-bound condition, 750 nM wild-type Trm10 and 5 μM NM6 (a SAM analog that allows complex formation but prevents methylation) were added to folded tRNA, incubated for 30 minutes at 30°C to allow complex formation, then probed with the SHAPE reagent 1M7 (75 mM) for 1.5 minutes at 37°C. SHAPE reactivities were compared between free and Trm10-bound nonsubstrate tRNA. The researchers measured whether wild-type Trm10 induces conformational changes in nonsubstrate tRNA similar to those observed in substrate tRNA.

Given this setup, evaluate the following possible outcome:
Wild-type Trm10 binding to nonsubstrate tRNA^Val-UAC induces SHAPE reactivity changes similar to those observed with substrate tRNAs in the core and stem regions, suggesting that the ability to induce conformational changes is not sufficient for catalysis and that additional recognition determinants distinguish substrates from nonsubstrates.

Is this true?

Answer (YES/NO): NO